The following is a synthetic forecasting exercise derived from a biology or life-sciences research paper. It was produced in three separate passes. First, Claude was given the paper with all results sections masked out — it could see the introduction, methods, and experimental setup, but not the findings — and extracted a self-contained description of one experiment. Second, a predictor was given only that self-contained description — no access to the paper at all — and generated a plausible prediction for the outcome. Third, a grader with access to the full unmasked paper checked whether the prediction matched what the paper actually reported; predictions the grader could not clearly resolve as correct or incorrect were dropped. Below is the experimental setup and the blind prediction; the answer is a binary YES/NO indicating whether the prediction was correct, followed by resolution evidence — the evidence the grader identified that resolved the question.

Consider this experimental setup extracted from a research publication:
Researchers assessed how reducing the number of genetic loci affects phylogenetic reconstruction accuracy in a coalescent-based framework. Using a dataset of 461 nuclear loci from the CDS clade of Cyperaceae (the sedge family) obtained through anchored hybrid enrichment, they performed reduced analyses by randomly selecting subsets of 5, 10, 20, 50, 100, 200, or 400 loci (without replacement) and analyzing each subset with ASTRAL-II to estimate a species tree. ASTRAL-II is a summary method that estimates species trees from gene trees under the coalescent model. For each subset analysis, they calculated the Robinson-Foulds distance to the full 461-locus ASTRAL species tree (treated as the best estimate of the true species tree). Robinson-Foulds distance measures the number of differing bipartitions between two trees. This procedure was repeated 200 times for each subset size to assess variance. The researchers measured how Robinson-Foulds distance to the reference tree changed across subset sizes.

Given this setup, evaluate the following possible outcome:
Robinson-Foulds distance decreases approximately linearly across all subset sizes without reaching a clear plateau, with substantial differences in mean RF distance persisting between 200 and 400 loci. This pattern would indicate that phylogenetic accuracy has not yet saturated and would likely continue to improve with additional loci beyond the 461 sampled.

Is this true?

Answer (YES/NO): NO